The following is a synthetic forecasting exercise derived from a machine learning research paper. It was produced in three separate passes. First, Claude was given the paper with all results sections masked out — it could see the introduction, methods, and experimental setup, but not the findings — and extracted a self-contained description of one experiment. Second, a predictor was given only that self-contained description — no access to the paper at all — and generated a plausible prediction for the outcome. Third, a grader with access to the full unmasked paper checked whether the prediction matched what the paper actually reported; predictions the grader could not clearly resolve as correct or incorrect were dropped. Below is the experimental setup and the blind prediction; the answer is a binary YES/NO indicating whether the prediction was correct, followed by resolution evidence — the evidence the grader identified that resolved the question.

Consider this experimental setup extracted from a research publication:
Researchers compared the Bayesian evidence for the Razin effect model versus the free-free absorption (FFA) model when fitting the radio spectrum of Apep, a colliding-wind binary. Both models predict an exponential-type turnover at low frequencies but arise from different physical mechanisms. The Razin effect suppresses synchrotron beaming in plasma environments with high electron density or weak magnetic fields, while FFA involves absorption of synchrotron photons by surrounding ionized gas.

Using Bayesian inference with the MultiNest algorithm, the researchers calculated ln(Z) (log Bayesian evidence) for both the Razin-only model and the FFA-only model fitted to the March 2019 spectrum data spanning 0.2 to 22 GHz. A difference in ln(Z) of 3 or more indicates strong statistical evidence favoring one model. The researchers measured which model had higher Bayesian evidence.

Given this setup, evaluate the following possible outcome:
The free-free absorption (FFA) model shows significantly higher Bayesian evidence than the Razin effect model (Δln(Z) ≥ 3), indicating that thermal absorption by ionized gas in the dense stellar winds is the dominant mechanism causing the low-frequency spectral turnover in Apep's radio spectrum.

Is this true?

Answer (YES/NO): YES